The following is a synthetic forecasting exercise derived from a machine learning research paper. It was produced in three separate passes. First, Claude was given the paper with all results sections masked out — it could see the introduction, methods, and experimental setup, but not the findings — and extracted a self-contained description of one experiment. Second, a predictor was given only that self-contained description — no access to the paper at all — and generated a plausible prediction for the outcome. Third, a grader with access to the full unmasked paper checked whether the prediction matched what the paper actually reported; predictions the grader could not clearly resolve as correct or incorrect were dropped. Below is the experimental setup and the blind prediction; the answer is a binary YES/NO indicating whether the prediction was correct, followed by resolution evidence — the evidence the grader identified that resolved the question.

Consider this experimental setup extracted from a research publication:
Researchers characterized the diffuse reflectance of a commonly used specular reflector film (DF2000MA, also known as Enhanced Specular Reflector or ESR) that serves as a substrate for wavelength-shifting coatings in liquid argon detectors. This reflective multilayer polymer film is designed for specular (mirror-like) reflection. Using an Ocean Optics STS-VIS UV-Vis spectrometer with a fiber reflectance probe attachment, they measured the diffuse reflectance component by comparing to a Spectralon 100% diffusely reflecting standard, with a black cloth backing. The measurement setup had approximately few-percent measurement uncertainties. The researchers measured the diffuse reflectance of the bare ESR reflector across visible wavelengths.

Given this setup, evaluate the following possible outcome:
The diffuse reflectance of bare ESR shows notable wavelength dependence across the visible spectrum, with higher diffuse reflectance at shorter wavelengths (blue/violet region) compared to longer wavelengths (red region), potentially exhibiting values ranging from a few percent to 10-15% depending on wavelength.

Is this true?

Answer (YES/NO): NO